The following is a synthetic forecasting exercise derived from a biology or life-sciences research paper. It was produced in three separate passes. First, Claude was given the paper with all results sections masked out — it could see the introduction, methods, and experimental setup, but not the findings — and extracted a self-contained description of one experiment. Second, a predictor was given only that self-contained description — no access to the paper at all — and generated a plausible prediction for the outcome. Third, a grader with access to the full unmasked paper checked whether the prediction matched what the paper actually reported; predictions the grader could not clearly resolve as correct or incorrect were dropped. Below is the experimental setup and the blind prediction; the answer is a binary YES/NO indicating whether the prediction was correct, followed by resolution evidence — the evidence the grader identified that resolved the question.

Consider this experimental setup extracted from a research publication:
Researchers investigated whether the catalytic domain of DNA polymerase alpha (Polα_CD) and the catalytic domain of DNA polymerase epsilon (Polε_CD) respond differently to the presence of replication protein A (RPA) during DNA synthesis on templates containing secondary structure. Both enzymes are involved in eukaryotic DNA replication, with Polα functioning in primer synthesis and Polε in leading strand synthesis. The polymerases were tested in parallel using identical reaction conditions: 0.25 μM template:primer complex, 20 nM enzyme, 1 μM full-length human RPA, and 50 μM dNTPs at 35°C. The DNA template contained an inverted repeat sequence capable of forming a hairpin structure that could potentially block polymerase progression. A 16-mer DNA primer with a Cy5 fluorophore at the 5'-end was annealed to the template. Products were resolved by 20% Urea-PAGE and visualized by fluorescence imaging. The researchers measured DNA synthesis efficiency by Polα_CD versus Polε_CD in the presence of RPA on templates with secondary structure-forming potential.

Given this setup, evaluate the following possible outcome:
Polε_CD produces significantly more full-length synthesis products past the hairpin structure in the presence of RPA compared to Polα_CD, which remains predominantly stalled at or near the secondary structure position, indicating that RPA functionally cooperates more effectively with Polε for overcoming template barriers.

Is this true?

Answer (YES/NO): NO